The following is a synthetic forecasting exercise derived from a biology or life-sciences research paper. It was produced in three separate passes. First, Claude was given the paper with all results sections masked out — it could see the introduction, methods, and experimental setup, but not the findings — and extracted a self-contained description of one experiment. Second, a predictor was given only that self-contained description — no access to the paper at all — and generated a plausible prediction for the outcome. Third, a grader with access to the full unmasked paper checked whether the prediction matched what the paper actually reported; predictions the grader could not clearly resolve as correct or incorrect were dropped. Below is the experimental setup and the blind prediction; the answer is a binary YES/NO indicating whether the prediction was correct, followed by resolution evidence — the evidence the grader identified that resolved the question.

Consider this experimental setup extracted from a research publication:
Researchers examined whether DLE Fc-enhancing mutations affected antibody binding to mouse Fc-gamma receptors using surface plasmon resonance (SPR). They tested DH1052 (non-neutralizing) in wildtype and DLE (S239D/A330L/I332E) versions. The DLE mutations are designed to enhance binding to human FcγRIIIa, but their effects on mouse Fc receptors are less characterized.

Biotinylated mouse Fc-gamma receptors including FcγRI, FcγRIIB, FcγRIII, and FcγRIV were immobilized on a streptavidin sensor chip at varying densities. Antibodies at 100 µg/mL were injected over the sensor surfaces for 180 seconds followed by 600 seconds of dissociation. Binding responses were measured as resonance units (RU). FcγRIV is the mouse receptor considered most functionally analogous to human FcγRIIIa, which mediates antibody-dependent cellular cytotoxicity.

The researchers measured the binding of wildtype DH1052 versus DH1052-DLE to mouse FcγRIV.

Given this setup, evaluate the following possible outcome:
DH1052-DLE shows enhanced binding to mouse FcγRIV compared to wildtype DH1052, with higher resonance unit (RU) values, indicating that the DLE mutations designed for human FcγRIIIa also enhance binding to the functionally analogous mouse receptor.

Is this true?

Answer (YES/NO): YES